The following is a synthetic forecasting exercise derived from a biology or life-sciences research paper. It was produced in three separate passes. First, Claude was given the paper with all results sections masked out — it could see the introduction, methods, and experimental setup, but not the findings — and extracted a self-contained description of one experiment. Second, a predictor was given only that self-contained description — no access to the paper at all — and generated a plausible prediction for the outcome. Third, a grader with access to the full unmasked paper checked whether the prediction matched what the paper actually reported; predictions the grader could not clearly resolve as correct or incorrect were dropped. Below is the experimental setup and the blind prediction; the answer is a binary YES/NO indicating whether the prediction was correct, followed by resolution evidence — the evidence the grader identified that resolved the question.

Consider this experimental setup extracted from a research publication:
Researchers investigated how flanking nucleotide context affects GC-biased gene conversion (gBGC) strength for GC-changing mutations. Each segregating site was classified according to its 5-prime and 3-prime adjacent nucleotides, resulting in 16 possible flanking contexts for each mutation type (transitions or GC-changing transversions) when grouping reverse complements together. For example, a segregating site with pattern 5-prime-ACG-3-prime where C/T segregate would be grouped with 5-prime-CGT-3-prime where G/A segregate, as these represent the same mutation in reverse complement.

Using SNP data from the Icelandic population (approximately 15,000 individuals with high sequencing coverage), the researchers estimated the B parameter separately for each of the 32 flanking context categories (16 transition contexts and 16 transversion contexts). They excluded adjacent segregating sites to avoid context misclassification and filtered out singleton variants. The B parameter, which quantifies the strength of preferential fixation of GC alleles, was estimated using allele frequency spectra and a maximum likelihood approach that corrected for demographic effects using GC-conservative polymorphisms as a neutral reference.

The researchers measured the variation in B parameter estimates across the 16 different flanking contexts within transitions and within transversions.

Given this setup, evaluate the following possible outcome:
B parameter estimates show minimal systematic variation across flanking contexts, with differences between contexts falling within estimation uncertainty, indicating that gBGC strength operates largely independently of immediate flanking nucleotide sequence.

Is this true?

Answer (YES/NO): NO